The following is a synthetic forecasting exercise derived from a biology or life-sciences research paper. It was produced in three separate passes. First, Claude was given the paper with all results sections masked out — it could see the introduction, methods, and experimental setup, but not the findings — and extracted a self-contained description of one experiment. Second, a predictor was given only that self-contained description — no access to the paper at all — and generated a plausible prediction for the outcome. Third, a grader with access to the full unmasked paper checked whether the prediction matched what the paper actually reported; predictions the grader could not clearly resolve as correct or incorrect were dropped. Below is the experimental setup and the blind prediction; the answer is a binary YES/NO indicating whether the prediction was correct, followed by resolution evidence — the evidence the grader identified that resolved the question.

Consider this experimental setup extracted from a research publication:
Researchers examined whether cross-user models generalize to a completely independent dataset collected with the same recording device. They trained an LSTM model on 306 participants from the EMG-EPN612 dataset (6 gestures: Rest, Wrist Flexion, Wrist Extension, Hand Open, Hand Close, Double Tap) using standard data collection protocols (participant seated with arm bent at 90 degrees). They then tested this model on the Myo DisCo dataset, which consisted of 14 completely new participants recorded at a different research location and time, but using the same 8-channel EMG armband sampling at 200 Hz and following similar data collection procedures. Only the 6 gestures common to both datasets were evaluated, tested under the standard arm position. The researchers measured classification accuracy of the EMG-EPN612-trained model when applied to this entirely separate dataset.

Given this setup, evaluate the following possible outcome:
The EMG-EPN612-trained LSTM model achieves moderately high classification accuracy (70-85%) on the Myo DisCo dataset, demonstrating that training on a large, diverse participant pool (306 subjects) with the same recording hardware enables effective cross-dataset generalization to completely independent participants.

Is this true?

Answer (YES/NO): NO